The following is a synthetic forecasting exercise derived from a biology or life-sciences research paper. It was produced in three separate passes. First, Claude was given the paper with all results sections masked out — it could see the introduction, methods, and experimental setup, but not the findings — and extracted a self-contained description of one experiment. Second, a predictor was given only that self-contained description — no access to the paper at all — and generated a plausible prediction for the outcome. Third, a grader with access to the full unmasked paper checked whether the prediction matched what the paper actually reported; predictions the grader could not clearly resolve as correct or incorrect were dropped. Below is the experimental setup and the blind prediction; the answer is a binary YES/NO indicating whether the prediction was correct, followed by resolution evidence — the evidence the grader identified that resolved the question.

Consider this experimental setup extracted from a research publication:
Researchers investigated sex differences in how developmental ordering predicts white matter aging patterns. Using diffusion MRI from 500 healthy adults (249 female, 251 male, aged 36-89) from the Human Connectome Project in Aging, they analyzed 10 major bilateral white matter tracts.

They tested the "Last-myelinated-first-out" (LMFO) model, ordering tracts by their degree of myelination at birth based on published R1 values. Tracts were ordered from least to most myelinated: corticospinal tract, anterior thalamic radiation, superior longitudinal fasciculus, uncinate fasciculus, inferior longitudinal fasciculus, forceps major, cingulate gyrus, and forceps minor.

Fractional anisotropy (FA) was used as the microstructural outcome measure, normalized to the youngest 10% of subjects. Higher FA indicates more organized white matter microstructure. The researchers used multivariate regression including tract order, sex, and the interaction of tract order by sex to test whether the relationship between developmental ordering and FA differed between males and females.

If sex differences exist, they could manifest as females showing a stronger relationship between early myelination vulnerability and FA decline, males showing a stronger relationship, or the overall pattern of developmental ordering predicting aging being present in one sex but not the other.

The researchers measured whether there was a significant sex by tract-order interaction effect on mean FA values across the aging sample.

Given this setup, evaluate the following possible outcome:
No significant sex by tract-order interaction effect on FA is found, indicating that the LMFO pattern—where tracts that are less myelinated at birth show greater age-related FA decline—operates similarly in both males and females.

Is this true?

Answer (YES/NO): YES